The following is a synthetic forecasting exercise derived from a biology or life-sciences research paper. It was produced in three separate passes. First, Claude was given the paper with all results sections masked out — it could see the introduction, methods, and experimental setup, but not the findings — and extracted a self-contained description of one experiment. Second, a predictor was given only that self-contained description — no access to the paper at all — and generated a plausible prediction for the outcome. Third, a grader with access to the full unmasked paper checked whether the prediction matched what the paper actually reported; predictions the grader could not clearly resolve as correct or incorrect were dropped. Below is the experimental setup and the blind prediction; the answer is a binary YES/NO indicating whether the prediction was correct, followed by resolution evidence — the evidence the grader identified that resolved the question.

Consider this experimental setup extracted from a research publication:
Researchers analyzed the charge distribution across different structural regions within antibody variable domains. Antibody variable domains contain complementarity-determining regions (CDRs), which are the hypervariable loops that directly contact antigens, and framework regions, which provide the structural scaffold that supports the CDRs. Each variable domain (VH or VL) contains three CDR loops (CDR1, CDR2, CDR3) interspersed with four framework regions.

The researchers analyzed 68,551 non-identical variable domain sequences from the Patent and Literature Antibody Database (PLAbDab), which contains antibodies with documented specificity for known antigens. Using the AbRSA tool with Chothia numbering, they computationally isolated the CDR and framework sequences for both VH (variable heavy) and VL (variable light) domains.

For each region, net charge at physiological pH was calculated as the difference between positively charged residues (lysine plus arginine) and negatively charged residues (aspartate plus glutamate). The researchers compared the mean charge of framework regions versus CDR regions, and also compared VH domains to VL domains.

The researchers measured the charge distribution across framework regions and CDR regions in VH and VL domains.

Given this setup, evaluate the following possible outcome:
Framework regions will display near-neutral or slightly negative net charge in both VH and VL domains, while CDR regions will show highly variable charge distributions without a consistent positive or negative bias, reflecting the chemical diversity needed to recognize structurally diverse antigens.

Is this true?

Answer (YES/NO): NO